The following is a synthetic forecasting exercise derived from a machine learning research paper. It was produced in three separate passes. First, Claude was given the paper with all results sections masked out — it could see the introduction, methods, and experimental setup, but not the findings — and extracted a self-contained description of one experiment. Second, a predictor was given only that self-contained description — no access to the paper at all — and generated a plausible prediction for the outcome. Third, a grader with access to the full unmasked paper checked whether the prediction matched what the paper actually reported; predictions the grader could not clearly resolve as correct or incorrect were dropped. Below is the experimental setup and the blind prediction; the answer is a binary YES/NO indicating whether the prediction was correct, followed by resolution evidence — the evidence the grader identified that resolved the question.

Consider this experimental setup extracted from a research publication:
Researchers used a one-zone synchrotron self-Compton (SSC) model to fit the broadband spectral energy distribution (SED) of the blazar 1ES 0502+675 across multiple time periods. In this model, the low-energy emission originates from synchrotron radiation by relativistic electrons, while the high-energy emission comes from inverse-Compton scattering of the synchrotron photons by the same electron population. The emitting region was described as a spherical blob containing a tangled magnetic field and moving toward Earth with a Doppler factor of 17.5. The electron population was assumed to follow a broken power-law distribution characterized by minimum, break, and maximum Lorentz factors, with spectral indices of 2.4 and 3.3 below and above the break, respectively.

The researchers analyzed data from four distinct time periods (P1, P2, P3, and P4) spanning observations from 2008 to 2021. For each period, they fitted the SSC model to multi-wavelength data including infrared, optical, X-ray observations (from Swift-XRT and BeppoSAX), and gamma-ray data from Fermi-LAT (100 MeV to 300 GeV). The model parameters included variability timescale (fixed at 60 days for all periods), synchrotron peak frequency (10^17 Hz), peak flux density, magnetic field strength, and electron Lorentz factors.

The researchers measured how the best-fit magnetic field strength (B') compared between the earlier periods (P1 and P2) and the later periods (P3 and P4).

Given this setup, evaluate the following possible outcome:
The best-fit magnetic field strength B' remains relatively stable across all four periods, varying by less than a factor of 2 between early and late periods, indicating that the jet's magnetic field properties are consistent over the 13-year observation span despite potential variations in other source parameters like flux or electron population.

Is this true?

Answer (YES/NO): NO